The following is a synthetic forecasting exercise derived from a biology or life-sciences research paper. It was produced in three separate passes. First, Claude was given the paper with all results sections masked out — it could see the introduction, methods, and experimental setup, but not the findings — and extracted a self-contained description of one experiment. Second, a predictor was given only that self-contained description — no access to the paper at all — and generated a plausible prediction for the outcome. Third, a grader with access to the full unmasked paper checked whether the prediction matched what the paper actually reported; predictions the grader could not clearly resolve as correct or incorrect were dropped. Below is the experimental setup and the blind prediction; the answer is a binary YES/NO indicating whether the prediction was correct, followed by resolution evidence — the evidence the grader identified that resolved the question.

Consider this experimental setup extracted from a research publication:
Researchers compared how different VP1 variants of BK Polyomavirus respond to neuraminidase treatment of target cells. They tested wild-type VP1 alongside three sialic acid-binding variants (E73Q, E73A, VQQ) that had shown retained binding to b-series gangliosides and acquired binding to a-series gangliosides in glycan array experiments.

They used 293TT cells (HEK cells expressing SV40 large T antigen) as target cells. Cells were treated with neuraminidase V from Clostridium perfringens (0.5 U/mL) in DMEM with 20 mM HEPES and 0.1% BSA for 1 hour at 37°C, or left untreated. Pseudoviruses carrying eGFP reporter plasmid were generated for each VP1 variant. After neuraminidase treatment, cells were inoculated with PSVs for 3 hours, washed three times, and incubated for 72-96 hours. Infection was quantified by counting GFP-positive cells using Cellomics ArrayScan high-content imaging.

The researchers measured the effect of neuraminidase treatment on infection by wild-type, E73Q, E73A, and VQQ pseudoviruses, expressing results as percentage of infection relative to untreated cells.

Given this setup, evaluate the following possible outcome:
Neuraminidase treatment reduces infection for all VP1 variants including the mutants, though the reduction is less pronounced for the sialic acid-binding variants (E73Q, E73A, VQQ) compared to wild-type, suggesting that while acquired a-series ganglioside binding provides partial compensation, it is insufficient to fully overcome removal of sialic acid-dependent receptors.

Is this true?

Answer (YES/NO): NO